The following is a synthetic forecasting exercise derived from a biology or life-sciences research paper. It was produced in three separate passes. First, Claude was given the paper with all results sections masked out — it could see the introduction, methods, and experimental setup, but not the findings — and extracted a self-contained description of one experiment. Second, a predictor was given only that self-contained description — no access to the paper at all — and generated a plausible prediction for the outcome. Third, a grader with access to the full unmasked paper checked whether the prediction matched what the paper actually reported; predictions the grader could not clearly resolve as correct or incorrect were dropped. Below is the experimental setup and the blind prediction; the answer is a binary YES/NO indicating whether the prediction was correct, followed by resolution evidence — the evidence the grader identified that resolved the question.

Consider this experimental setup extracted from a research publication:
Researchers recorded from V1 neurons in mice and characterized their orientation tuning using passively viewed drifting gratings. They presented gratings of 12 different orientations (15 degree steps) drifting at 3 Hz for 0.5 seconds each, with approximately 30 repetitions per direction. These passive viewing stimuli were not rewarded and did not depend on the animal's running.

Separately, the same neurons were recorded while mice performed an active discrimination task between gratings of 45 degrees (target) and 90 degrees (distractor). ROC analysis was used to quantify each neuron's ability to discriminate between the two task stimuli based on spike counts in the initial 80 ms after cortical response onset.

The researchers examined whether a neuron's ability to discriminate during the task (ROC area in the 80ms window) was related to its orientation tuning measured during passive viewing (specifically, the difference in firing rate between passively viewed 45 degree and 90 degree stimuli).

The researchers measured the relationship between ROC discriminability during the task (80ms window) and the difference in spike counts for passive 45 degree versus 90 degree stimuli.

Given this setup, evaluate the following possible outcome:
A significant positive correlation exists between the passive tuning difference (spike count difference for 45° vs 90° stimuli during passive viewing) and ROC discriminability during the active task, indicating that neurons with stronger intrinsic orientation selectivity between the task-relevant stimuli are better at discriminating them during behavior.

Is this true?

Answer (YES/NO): YES